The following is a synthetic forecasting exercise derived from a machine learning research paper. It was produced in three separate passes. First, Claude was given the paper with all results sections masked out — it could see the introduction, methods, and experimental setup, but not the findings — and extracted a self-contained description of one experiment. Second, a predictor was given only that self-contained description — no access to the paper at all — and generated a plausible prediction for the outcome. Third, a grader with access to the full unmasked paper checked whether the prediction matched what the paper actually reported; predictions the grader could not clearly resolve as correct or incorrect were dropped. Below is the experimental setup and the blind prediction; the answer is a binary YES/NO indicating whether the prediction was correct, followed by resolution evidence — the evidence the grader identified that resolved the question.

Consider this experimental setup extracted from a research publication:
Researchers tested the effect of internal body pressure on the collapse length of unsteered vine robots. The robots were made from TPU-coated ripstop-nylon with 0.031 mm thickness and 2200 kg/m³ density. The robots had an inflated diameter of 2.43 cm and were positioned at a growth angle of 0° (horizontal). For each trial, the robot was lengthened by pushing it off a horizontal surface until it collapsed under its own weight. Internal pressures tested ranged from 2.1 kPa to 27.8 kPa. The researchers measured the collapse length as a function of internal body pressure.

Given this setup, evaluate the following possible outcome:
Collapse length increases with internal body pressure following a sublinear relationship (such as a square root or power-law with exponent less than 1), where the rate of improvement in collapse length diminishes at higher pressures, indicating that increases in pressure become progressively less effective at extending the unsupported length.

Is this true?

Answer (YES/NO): YES